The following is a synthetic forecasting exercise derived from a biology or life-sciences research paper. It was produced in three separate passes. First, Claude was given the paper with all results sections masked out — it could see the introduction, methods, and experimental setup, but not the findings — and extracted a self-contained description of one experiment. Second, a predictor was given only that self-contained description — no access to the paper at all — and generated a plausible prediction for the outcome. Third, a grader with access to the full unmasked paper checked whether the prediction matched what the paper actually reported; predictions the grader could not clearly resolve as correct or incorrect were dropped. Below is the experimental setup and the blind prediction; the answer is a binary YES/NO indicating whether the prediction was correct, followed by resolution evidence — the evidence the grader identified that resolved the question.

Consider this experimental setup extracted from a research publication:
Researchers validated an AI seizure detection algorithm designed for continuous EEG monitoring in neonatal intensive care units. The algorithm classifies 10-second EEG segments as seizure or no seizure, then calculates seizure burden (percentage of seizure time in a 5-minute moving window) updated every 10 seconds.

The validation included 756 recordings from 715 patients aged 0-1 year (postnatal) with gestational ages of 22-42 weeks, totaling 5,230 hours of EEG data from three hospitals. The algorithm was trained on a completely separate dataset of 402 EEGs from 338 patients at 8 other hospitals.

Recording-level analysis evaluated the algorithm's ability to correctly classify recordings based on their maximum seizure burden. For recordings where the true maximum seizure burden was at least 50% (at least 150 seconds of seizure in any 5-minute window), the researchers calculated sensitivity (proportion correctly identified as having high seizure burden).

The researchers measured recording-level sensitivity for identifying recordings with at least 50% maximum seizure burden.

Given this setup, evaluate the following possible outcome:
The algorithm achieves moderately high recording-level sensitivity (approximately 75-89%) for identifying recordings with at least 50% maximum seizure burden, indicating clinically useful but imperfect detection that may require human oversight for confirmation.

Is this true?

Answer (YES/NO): YES